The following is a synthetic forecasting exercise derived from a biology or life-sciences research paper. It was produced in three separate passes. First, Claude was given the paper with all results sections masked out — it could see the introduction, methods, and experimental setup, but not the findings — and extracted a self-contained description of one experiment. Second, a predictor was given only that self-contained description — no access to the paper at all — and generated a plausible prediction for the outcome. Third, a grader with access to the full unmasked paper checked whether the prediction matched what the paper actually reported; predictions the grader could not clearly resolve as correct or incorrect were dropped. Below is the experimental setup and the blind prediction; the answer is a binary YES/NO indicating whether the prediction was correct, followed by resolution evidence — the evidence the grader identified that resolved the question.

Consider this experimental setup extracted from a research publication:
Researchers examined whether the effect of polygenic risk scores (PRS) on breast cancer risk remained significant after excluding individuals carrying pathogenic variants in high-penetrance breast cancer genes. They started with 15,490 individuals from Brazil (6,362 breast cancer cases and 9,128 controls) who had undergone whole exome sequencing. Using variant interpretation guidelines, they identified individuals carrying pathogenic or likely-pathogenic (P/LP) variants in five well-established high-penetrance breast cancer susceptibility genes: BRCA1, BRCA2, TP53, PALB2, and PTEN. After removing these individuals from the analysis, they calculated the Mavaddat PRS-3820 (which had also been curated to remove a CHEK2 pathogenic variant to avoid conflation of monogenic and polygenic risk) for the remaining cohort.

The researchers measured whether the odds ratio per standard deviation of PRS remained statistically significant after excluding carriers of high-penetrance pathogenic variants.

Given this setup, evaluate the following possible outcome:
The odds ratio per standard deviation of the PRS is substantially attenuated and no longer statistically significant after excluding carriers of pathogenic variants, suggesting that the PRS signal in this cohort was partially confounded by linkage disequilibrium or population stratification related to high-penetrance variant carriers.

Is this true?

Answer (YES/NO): NO